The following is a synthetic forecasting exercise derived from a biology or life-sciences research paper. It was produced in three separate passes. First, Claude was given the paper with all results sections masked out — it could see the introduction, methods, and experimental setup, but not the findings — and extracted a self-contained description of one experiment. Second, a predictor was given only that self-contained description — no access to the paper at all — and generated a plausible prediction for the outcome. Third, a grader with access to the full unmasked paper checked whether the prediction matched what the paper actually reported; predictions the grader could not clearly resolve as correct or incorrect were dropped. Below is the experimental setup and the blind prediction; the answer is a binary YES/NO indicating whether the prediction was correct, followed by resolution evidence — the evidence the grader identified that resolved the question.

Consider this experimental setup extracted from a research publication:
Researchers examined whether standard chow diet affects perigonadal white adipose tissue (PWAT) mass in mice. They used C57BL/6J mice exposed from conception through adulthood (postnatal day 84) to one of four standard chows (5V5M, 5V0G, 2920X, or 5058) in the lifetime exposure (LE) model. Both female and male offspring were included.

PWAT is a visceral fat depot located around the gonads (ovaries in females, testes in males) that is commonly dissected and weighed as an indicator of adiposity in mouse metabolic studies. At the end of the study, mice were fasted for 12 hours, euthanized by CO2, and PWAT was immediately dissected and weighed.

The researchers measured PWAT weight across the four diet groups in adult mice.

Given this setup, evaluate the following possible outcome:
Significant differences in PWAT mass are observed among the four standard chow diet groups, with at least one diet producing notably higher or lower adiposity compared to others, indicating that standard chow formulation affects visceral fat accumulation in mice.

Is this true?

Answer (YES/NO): YES